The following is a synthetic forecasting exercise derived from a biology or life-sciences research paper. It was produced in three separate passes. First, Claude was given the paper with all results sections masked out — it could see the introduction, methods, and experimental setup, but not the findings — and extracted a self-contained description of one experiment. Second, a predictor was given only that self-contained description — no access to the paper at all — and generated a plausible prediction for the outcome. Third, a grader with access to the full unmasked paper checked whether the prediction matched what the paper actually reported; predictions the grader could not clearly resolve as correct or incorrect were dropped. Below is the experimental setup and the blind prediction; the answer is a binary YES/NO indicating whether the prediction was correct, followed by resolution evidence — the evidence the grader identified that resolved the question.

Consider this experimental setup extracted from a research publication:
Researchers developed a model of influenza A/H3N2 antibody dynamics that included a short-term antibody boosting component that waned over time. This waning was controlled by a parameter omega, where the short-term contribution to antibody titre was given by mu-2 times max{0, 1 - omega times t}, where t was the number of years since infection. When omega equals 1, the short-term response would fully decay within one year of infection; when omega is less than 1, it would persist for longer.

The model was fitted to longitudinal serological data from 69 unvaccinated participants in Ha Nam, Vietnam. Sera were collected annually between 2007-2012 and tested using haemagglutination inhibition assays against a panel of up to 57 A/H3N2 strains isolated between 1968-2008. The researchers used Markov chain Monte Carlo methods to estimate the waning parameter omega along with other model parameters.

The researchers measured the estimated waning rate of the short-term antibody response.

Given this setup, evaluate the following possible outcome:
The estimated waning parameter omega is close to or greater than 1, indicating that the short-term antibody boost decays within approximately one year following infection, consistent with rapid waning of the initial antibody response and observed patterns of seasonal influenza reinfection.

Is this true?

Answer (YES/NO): YES